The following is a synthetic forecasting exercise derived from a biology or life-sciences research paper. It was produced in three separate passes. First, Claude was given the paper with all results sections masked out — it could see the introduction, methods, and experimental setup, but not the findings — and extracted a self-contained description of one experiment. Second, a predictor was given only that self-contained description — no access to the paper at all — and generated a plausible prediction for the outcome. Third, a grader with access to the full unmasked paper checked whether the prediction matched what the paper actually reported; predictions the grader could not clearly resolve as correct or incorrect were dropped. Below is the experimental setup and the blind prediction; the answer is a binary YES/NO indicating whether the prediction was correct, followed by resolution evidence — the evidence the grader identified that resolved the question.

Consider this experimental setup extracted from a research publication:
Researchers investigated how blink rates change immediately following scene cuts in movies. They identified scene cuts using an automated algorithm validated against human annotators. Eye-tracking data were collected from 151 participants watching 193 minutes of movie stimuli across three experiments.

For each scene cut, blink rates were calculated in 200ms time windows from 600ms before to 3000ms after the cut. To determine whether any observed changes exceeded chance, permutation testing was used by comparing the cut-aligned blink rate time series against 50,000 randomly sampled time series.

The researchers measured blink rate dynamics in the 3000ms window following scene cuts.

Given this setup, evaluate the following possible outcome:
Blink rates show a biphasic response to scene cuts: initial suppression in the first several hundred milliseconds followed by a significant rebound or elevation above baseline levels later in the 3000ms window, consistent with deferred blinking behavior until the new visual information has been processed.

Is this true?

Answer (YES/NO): NO